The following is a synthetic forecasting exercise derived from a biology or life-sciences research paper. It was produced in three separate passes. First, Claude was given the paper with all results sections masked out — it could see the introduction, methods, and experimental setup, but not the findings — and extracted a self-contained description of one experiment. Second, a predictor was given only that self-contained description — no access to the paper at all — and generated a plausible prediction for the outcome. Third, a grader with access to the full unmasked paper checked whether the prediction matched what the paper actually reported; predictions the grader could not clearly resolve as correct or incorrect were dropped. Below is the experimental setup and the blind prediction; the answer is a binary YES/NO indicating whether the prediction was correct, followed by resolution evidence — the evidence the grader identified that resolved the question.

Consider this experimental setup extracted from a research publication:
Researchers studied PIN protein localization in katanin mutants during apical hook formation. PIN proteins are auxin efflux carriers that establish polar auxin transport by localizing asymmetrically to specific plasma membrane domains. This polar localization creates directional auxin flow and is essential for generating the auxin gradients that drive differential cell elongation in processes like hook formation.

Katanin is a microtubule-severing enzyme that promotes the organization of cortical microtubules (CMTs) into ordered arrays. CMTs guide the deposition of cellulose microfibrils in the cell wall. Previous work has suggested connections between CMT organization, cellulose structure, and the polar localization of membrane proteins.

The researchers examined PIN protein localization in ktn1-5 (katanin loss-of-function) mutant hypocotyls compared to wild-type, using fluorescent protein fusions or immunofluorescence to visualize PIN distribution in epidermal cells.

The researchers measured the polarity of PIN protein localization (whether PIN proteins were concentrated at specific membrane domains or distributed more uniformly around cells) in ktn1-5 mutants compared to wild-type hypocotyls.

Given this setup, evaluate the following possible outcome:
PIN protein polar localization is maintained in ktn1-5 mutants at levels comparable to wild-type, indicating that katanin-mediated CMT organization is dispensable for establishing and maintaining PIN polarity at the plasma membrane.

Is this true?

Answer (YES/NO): NO